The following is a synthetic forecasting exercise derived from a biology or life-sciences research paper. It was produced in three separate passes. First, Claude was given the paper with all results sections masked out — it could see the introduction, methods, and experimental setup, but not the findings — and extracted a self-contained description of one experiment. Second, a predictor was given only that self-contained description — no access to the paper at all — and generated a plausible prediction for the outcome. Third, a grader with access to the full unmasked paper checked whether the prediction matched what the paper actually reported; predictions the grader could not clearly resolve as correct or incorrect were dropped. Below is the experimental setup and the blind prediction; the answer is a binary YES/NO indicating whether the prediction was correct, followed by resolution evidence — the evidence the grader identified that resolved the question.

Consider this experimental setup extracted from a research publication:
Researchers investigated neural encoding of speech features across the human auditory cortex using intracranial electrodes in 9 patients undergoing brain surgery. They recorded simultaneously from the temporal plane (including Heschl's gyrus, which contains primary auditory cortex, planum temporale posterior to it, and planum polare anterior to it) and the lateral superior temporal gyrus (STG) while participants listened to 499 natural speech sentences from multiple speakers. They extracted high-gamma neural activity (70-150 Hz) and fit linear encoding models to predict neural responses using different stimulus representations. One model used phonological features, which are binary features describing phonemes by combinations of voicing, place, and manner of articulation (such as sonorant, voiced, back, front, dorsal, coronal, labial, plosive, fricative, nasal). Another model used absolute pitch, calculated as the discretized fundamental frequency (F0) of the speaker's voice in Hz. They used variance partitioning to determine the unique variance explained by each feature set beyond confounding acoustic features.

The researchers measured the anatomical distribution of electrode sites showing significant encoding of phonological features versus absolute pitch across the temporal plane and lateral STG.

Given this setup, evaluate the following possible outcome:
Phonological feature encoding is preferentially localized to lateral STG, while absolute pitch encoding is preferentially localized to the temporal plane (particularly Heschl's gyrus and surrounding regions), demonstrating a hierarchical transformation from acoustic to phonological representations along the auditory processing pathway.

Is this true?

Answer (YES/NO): NO